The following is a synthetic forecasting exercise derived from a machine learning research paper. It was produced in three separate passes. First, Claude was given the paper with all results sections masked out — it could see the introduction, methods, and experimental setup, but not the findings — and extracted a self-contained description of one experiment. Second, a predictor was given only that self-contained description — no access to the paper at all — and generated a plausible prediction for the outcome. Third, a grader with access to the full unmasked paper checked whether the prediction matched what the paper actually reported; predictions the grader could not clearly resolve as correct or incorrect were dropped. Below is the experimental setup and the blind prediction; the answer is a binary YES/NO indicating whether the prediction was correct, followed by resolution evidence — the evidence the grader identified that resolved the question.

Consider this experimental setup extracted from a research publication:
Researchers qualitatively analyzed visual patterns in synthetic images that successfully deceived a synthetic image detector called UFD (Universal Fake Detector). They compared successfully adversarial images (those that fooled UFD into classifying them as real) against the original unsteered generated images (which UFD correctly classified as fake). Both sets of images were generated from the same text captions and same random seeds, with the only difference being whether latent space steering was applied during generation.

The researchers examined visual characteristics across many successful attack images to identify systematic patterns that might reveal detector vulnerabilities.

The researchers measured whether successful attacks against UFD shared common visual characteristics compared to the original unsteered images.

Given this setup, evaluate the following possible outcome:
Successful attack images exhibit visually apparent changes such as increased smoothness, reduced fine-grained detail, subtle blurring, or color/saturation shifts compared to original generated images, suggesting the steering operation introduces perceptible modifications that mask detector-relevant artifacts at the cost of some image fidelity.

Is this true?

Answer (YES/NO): NO